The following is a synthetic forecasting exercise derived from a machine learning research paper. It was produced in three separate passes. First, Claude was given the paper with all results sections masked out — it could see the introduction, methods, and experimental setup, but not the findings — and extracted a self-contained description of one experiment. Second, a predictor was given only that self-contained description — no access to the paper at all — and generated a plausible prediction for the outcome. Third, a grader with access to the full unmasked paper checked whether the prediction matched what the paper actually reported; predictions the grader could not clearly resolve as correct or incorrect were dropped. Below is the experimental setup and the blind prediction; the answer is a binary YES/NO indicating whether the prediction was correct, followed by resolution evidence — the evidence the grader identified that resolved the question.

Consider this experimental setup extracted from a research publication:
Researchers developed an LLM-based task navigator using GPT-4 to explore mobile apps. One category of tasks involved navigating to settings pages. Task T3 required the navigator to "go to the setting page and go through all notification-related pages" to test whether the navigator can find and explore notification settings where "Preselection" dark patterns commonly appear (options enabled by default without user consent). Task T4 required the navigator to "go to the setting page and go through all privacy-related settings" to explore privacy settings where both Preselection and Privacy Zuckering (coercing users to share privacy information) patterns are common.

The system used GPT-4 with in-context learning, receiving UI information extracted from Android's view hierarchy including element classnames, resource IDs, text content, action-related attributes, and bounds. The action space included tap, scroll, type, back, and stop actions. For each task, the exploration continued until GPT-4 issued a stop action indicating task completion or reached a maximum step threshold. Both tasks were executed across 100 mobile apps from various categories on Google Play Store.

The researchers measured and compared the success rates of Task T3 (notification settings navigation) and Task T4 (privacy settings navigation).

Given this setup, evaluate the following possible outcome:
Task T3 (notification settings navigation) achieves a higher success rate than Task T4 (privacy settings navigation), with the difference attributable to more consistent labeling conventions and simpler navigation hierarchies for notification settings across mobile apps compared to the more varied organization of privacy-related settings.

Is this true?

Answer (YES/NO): NO